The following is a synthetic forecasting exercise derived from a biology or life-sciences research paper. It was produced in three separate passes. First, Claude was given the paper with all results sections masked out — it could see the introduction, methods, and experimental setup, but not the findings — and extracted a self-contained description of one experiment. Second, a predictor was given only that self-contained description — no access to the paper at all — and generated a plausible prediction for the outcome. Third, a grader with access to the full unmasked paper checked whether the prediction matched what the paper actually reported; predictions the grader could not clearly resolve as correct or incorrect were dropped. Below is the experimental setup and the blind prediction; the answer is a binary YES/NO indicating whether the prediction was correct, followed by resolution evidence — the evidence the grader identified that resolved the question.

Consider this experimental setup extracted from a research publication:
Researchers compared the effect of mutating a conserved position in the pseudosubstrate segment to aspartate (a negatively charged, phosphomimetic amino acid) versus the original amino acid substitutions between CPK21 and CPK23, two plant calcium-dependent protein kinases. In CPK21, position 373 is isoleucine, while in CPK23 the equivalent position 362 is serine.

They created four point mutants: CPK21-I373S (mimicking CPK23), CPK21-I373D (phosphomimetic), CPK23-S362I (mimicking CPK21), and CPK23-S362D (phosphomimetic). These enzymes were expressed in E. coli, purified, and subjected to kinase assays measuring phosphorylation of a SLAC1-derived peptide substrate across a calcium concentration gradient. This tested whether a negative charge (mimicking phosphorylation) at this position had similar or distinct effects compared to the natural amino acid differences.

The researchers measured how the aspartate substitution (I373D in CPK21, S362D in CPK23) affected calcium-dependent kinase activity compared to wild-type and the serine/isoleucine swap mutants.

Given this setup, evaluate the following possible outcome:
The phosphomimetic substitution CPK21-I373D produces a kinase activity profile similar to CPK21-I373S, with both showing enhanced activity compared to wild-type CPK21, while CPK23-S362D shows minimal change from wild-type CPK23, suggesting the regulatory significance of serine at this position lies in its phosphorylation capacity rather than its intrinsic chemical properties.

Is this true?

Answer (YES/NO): NO